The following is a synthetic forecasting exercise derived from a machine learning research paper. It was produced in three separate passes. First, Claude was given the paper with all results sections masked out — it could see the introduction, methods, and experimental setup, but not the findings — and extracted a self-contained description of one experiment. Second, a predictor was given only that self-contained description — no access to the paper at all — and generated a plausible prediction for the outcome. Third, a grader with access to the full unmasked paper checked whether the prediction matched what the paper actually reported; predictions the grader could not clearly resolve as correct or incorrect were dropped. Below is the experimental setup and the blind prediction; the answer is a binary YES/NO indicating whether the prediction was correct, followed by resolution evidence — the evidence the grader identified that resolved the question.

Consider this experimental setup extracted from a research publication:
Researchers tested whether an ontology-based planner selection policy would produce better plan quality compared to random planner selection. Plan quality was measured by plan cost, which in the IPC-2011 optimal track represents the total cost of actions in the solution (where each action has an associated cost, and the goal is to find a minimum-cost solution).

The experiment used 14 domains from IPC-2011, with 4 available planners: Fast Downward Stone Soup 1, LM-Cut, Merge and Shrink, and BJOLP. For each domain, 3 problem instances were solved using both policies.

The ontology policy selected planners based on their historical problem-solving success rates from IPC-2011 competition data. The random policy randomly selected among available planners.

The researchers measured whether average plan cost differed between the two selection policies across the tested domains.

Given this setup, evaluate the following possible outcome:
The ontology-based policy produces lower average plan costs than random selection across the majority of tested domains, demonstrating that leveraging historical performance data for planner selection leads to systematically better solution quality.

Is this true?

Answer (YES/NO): NO